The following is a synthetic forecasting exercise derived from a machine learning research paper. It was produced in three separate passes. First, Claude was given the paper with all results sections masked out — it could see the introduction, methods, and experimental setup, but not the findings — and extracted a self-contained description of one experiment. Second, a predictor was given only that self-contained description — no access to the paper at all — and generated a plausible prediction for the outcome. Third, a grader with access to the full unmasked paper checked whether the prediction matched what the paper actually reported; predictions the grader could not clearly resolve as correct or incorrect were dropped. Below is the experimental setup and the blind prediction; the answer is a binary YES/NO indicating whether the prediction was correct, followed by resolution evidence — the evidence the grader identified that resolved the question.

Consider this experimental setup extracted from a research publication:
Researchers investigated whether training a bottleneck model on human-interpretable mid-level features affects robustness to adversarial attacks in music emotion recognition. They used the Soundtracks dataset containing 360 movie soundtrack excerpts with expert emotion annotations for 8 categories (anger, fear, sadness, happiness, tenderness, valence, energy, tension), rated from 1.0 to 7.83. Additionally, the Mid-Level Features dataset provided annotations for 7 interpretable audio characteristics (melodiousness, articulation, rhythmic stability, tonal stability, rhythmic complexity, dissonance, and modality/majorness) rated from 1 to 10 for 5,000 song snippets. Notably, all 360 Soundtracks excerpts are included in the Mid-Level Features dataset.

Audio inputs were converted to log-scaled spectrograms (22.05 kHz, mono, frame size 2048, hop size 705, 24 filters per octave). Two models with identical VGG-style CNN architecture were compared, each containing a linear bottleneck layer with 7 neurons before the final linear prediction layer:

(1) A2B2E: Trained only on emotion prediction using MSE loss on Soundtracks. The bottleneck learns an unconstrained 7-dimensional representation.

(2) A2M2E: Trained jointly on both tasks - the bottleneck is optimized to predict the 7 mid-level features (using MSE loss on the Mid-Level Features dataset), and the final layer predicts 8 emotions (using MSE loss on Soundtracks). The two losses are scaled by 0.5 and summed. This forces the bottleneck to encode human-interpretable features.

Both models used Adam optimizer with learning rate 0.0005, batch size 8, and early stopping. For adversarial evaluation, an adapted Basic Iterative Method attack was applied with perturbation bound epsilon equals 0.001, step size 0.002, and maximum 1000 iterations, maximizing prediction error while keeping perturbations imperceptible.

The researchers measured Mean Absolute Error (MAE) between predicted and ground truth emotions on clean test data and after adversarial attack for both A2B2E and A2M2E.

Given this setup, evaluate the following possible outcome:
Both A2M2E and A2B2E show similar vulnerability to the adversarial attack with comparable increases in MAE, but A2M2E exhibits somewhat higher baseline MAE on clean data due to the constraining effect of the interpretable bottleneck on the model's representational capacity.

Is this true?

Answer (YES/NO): NO